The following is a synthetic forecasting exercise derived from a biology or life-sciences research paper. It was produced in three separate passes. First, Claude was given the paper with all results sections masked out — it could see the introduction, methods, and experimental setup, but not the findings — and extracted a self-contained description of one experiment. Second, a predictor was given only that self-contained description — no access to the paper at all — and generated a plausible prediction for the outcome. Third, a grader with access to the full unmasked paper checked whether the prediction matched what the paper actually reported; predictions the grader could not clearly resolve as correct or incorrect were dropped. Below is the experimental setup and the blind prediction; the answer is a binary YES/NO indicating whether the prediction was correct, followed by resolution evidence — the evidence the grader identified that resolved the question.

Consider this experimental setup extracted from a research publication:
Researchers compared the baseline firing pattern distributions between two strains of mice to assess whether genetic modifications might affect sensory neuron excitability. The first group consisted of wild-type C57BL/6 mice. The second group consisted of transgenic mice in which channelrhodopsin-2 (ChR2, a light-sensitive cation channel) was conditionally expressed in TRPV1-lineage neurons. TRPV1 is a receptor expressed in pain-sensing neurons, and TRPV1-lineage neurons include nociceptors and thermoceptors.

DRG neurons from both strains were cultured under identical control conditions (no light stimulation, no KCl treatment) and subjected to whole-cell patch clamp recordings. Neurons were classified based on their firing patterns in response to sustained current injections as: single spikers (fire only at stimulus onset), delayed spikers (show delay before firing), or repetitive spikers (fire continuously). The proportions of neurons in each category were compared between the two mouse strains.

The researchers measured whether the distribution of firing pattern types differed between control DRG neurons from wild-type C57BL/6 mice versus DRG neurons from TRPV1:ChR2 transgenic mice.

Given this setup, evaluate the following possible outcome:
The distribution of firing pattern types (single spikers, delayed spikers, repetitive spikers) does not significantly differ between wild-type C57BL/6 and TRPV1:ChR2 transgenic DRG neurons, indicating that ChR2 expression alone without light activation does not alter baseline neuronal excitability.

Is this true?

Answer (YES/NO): NO